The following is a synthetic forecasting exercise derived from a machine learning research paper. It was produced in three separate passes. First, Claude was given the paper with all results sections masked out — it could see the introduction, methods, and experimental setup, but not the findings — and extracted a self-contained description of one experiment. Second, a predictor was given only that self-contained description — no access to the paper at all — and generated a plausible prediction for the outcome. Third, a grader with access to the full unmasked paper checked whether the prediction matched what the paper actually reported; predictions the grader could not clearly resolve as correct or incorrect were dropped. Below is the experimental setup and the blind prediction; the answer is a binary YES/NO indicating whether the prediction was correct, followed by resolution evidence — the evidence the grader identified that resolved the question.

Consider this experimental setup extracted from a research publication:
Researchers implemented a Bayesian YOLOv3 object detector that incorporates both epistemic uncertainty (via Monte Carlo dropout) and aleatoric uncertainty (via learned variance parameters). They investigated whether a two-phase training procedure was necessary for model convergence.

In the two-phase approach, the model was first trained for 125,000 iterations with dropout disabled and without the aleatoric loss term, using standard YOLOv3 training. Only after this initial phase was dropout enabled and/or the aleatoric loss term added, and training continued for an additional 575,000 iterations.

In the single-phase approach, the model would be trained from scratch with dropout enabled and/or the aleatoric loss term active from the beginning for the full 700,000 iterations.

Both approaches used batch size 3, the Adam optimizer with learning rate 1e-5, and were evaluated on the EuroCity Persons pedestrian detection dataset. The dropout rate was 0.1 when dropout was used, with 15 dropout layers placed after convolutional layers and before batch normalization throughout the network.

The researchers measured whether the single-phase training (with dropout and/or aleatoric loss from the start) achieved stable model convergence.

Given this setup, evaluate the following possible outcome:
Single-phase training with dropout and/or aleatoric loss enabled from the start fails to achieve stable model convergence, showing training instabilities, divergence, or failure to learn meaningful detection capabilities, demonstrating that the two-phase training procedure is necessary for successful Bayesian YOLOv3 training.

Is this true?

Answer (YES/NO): YES